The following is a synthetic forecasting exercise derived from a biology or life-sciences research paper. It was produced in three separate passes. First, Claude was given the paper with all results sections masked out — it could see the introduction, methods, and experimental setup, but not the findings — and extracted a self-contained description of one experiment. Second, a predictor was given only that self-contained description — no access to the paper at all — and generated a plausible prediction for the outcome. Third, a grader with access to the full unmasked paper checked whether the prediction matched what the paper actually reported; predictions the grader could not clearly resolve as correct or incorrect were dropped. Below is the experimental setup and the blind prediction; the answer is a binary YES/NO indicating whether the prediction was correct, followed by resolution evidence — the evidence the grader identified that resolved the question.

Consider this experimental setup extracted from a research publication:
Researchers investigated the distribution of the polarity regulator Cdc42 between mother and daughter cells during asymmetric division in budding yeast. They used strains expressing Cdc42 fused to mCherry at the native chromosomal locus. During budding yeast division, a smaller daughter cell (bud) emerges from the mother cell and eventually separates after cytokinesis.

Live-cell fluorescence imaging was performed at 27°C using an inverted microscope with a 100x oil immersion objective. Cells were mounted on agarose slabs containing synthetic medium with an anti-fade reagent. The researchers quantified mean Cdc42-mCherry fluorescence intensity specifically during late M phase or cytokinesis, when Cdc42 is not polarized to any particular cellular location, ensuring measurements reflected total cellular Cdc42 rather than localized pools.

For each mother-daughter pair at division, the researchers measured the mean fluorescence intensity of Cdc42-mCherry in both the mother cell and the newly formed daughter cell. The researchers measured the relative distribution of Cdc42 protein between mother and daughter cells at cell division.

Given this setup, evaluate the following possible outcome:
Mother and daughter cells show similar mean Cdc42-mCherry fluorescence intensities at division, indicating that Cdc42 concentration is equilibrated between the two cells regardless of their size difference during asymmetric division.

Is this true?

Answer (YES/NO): NO